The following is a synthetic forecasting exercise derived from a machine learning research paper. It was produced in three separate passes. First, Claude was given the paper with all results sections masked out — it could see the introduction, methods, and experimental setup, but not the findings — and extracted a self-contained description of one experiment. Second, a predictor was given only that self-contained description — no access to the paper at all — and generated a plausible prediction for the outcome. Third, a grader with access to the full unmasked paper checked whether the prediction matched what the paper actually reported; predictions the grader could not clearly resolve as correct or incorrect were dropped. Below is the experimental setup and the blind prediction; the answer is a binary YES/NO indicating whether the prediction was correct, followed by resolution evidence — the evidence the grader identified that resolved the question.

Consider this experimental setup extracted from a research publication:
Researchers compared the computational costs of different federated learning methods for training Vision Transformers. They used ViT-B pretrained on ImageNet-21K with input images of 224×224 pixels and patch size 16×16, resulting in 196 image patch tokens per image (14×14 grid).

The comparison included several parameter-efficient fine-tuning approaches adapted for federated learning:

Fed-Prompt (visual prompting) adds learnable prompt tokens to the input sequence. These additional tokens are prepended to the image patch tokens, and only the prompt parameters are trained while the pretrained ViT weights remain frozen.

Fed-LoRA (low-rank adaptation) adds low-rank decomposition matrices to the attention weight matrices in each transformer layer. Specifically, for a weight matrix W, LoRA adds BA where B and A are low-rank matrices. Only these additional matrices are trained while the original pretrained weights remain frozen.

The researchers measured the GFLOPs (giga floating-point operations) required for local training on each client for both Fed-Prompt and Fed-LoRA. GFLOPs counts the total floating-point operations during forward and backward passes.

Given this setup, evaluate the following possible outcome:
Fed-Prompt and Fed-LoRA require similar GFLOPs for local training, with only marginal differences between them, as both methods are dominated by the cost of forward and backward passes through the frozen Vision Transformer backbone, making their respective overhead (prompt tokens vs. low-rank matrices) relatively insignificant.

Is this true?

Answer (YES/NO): NO